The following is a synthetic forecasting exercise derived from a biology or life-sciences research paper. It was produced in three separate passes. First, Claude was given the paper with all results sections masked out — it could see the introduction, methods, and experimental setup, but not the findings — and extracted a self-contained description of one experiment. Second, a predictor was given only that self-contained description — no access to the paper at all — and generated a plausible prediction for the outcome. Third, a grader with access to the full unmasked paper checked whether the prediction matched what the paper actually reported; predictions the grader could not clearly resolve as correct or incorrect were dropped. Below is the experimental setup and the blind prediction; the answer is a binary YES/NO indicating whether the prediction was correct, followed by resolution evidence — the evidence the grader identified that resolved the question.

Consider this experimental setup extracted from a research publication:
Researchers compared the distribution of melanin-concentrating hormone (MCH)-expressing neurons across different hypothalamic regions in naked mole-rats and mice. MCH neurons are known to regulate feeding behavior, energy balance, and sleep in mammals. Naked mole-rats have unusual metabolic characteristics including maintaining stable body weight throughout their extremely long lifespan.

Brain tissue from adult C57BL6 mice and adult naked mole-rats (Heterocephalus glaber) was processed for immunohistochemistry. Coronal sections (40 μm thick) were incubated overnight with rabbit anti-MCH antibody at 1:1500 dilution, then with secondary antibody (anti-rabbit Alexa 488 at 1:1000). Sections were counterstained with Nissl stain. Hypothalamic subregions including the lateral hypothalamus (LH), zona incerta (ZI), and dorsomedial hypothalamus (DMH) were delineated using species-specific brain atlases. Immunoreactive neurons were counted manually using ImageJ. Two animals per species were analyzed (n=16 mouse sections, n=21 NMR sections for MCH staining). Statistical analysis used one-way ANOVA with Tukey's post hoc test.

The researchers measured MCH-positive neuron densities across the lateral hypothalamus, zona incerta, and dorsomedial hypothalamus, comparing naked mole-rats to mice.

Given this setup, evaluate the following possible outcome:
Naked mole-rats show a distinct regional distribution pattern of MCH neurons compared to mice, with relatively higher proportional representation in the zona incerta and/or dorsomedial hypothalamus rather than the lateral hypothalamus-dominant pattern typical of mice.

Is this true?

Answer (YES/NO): NO